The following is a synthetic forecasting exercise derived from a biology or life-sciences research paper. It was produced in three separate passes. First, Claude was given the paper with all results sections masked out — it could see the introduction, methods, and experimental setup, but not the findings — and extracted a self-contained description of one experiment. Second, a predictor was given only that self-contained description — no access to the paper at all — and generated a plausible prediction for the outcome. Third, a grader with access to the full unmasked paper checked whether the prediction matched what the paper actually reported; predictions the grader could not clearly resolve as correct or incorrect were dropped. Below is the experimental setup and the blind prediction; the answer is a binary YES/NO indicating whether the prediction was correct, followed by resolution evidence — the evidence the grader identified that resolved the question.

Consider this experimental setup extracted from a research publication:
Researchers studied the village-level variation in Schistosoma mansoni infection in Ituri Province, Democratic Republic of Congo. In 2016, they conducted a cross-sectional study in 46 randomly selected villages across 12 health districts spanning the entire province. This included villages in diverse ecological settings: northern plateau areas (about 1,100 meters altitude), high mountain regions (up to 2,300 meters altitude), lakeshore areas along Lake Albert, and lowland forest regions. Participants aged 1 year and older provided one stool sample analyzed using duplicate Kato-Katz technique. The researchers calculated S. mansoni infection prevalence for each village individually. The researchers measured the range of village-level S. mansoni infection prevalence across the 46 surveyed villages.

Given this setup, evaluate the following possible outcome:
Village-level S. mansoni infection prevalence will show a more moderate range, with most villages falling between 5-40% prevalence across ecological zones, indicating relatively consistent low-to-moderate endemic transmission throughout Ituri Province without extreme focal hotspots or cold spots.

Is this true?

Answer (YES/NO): NO